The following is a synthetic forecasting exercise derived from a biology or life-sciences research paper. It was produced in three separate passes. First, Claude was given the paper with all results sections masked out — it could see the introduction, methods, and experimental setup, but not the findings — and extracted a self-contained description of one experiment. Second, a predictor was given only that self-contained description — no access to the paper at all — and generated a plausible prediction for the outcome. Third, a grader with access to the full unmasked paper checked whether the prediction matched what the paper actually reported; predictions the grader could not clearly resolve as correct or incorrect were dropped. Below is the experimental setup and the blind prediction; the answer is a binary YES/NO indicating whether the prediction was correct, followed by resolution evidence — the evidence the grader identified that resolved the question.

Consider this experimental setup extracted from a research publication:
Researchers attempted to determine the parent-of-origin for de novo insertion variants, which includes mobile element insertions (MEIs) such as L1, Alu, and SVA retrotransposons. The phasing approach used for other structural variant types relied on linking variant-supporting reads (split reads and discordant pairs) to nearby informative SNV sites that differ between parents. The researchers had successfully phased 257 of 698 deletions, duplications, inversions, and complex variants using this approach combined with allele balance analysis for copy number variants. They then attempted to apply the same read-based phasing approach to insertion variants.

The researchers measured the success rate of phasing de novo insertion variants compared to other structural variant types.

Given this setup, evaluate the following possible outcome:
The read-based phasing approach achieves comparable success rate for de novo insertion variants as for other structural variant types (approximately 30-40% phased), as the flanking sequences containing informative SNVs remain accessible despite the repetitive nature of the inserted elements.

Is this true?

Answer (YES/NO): NO